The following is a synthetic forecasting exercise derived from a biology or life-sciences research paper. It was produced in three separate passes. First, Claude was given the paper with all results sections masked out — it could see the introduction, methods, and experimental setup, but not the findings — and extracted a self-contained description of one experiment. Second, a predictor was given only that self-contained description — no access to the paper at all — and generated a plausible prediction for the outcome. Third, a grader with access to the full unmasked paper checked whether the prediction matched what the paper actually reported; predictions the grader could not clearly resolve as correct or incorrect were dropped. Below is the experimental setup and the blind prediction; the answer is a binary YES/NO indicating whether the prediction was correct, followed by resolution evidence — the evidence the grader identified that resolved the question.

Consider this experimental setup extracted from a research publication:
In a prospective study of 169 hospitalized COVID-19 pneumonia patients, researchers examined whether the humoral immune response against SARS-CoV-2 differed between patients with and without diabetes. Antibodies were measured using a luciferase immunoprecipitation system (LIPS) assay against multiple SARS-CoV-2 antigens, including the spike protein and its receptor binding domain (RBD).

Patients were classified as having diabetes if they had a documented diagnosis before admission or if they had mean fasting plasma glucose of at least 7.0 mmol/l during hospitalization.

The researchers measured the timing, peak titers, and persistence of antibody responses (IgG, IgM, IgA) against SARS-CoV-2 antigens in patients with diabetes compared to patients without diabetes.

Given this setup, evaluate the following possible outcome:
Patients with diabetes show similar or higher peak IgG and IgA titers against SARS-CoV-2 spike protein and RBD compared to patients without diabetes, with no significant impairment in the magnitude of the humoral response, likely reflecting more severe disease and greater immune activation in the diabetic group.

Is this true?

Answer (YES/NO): YES